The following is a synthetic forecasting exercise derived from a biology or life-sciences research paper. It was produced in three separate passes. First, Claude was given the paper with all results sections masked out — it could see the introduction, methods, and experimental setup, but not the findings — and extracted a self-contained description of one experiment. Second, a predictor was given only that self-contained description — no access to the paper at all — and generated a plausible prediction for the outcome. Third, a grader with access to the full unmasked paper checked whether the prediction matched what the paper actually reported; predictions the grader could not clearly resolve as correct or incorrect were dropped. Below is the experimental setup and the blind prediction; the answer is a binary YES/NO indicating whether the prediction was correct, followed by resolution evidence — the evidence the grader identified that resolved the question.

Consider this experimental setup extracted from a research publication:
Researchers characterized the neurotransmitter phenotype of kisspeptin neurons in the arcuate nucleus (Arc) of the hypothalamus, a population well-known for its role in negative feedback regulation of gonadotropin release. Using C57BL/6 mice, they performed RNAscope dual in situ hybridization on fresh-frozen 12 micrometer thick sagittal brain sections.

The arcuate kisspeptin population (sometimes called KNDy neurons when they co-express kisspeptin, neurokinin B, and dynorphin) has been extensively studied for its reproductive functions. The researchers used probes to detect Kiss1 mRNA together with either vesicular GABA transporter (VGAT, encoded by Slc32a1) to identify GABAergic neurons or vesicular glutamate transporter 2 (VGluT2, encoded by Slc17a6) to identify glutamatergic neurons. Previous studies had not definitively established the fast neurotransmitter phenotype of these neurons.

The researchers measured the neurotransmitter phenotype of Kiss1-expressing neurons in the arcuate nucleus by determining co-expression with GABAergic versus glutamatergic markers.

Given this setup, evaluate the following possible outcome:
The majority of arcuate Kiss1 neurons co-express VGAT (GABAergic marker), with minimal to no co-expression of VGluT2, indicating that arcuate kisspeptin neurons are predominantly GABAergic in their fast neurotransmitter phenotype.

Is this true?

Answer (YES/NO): NO